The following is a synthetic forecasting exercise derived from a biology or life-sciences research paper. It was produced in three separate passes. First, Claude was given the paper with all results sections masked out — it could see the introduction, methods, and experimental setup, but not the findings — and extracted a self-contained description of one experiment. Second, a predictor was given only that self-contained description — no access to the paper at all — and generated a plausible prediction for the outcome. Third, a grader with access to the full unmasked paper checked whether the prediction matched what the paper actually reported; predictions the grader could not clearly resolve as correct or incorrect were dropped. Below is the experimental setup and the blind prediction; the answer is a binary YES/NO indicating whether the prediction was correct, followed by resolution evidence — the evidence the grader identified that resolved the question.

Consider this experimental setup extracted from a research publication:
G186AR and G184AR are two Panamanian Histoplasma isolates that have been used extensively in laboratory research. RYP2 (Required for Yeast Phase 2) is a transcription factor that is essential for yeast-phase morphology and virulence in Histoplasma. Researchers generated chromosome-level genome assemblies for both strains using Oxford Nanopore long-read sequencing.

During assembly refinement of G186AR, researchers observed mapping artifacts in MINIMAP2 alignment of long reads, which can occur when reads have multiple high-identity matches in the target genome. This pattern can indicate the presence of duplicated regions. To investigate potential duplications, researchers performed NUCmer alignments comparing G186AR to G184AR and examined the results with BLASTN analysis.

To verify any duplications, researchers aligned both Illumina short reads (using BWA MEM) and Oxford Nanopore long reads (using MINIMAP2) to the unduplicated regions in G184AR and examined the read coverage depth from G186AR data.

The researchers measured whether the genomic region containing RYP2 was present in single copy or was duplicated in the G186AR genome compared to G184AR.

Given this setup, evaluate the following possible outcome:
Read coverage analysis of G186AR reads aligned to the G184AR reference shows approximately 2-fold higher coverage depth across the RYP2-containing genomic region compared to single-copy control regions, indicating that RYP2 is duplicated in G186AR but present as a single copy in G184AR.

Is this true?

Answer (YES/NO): YES